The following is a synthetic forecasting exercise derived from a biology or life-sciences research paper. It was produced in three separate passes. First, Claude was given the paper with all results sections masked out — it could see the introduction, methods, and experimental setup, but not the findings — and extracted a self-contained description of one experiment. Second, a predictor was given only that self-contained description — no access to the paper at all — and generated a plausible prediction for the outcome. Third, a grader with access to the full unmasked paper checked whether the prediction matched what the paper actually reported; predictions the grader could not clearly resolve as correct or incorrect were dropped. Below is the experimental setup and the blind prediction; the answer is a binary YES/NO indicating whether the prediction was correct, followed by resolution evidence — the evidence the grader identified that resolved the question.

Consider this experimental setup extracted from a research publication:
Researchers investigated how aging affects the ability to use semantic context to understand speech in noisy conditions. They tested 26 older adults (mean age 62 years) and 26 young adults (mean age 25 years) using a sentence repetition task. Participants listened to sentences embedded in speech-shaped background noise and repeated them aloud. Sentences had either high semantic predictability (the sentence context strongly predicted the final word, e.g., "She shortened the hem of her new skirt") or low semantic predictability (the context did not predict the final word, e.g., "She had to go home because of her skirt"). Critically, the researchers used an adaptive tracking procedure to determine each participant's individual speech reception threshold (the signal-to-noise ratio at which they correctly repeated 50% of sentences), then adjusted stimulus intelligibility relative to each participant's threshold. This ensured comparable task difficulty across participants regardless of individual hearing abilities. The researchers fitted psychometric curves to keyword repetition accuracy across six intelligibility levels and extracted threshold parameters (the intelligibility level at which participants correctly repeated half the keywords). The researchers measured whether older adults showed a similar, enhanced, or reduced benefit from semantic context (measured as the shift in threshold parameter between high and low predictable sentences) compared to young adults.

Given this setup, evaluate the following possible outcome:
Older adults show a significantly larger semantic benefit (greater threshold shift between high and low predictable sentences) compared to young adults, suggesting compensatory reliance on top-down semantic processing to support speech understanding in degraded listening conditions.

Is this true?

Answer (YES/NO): NO